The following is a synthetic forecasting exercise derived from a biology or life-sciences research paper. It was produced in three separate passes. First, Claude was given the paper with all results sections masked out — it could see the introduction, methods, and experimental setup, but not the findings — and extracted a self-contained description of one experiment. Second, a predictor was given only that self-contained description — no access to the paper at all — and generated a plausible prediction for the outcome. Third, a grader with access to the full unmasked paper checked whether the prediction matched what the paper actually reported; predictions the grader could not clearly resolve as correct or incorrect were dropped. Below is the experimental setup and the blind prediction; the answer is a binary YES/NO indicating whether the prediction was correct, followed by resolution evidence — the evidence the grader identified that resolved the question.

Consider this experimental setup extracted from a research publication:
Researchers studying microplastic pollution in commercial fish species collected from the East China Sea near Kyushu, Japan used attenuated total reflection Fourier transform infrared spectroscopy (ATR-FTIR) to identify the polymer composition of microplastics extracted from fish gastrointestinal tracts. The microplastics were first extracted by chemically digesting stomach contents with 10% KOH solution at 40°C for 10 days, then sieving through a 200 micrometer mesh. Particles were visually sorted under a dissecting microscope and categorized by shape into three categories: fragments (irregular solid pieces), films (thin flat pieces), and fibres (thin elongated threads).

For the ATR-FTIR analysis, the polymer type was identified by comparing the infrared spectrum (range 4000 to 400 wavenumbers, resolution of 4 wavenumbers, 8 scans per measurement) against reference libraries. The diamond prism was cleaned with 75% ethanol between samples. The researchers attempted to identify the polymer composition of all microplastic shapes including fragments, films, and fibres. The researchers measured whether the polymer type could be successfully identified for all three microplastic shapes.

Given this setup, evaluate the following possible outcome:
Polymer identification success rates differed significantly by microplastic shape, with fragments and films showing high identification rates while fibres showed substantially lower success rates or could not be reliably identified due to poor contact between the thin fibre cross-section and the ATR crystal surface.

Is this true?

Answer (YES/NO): YES